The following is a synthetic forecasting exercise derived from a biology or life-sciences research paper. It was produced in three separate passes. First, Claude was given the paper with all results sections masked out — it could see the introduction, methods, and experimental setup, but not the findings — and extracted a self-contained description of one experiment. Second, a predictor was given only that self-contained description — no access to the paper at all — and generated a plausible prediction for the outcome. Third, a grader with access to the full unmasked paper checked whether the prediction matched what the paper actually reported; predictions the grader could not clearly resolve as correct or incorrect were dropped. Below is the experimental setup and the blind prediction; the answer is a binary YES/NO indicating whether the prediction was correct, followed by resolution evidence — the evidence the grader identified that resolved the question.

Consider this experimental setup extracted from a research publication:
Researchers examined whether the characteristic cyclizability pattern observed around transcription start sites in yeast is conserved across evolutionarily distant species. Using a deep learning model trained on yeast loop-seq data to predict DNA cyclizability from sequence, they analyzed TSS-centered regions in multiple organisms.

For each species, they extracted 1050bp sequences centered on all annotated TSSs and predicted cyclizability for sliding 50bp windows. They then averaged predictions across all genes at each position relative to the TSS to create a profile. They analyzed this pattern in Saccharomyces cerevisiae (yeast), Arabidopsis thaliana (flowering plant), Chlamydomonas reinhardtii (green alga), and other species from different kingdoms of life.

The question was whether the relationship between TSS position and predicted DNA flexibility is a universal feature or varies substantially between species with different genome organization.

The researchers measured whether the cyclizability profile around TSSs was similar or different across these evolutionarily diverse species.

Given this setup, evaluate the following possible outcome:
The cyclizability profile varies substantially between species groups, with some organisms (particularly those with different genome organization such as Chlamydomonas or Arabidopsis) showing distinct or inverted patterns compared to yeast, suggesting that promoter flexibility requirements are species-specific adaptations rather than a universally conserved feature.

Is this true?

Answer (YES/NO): YES